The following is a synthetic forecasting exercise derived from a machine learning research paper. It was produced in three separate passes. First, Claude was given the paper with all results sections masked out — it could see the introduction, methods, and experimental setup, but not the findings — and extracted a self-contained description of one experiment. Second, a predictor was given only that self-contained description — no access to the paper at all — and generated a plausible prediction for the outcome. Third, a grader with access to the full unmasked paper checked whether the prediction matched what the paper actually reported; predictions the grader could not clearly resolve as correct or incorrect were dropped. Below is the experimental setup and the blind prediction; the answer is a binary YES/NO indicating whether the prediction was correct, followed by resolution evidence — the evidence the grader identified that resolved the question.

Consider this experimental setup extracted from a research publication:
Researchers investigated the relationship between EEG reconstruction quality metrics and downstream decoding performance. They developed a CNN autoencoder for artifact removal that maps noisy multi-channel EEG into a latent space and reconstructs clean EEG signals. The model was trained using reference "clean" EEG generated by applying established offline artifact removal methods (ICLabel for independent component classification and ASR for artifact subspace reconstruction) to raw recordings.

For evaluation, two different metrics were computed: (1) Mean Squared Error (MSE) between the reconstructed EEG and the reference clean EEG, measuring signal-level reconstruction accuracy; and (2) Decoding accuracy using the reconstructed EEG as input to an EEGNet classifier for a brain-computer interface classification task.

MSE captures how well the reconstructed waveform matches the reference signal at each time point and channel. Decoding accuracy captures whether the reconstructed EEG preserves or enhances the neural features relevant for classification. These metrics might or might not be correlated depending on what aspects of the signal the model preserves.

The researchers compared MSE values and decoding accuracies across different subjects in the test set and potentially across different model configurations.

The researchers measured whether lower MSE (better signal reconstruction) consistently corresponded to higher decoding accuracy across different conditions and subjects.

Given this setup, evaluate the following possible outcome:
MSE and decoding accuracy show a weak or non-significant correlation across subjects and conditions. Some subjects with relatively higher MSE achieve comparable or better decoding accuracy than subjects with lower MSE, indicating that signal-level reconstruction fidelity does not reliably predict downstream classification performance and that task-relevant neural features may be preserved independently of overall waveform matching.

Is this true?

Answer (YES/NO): YES